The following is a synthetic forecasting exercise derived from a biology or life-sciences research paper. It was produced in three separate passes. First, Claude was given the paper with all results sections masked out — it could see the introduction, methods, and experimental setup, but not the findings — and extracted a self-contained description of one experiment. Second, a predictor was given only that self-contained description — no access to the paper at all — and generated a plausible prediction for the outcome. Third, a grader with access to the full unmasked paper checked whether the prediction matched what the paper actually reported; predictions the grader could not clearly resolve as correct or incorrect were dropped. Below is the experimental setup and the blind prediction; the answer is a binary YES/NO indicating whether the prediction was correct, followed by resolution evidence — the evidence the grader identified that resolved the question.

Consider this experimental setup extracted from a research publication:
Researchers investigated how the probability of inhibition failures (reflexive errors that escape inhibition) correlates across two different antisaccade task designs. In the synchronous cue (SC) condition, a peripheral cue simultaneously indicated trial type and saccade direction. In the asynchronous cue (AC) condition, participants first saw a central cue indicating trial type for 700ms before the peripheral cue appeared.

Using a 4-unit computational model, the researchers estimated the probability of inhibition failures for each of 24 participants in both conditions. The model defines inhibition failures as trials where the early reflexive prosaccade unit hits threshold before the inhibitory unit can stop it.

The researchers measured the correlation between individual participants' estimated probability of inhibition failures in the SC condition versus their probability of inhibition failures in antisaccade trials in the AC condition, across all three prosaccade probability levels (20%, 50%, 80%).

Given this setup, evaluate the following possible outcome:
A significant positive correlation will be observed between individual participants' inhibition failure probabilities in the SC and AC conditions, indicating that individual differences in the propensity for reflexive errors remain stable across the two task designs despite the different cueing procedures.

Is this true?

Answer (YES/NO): YES